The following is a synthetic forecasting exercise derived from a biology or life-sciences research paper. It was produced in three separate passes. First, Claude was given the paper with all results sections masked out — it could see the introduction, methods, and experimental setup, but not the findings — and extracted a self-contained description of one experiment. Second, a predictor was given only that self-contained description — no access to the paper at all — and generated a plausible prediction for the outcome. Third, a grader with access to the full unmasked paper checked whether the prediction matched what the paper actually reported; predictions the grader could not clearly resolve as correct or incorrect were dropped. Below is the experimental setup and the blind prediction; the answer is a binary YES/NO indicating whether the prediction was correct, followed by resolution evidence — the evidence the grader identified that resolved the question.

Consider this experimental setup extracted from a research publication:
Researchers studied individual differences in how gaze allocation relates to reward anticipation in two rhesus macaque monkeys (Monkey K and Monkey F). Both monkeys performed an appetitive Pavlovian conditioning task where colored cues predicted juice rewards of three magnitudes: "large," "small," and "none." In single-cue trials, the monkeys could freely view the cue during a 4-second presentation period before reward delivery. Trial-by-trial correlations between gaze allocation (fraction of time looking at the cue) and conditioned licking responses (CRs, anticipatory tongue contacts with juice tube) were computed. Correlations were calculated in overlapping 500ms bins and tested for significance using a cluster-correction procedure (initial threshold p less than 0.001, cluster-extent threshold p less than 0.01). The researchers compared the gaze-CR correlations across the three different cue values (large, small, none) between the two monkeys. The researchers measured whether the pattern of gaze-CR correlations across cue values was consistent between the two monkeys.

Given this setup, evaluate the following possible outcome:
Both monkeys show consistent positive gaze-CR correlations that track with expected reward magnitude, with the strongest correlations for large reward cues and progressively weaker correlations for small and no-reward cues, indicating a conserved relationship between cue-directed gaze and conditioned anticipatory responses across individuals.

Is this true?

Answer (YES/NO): NO